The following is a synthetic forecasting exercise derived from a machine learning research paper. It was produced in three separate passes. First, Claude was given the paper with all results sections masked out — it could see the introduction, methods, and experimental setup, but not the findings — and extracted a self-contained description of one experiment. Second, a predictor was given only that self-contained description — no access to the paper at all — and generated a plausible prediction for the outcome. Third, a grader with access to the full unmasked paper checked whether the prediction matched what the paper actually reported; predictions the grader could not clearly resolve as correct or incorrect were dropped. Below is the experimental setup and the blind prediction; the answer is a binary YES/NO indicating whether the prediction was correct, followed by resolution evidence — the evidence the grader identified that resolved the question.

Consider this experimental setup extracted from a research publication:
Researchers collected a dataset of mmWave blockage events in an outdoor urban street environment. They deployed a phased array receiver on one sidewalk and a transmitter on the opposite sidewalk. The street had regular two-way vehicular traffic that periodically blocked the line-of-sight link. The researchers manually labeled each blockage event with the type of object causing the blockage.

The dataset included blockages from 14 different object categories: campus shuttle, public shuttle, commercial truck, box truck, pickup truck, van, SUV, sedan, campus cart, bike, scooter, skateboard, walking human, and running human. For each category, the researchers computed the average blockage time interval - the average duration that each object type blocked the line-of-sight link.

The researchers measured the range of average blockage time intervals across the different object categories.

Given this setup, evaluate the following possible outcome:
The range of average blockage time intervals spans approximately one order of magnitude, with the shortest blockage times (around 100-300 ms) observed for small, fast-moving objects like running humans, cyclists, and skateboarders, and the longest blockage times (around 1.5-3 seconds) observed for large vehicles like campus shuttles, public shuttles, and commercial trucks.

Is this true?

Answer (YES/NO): NO